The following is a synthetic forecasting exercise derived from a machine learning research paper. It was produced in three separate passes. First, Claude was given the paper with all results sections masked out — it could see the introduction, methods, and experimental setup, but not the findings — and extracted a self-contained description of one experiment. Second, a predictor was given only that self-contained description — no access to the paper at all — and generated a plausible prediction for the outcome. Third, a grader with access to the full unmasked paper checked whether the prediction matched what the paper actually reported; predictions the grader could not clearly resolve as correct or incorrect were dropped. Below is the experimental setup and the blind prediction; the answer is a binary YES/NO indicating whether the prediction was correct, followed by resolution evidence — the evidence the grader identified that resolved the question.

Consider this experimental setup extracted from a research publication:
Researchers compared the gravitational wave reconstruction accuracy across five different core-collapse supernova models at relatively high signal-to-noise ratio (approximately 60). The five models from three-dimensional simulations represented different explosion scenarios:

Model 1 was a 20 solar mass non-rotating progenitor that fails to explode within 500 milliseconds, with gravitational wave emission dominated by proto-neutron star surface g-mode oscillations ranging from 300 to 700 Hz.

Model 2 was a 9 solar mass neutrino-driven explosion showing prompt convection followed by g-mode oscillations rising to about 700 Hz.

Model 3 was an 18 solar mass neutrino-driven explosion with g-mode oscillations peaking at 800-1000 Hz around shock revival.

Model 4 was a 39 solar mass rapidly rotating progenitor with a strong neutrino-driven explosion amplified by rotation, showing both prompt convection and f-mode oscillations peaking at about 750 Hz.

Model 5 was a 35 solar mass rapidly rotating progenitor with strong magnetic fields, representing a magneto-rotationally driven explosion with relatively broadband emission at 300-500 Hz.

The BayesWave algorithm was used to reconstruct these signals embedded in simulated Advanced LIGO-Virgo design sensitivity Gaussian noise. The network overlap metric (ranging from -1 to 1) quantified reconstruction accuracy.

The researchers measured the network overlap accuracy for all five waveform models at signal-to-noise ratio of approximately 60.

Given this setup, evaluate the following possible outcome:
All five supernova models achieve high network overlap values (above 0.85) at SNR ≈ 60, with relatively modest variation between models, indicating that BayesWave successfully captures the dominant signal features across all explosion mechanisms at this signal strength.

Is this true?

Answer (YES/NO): NO